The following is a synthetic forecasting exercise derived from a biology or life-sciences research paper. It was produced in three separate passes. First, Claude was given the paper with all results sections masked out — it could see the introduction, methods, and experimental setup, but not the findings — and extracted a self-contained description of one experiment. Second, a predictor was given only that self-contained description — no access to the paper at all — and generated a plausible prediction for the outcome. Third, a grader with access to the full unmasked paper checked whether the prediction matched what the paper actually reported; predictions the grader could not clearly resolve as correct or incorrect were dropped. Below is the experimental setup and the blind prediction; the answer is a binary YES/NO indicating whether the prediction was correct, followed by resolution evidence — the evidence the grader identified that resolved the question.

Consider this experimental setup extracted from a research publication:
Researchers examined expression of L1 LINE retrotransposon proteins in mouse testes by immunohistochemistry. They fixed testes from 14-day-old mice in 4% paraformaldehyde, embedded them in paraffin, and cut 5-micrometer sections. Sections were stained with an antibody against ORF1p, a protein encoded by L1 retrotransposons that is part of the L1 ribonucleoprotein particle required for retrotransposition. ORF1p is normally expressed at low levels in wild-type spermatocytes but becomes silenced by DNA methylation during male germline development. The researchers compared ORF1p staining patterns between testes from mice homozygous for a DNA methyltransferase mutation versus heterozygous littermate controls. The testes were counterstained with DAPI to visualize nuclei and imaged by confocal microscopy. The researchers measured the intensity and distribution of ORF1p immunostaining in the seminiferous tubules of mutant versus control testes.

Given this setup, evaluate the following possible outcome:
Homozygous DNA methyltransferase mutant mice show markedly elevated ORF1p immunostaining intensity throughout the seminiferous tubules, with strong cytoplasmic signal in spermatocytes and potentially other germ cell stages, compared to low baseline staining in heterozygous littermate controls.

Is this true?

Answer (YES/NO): YES